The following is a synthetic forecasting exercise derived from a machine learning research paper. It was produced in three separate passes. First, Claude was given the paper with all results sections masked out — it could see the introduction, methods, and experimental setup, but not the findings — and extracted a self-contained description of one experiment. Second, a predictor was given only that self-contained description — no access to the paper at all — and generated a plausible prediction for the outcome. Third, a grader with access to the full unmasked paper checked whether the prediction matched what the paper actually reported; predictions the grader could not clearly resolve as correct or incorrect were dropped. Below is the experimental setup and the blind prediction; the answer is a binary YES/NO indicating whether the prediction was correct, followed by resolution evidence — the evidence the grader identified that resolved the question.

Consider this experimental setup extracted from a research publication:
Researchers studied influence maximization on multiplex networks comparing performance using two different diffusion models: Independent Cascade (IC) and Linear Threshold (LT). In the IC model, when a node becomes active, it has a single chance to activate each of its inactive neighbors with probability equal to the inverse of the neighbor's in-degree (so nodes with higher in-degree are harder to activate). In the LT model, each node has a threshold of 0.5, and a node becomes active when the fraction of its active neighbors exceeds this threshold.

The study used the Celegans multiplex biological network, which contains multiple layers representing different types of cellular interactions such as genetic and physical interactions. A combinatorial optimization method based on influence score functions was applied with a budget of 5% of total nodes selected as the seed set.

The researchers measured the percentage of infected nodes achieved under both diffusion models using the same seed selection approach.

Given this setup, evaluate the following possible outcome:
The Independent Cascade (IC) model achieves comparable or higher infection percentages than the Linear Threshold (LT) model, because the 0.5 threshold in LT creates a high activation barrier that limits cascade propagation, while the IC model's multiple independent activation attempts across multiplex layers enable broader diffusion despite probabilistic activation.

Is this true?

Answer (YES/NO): NO